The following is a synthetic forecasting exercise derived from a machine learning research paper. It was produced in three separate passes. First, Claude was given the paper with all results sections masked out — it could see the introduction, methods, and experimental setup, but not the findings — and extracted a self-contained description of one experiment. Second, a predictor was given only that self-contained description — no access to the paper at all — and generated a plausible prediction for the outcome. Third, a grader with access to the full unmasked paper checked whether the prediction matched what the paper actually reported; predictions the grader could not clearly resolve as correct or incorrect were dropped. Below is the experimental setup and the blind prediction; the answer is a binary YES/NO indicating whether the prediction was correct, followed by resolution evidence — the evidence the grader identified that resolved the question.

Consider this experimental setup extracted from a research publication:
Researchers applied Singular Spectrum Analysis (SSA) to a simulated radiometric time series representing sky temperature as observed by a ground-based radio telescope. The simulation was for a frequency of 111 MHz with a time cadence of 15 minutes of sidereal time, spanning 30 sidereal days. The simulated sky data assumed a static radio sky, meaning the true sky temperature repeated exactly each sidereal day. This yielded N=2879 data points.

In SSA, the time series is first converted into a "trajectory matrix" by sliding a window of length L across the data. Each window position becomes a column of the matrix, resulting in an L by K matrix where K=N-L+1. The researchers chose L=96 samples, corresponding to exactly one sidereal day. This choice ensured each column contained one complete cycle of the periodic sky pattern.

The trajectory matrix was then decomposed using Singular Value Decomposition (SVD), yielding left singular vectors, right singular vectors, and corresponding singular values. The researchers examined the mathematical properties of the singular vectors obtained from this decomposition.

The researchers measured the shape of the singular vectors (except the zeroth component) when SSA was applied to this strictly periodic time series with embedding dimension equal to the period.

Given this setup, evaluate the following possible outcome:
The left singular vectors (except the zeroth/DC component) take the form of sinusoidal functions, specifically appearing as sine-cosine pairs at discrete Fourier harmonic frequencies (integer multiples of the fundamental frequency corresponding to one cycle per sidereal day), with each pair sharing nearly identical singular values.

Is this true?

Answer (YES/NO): YES